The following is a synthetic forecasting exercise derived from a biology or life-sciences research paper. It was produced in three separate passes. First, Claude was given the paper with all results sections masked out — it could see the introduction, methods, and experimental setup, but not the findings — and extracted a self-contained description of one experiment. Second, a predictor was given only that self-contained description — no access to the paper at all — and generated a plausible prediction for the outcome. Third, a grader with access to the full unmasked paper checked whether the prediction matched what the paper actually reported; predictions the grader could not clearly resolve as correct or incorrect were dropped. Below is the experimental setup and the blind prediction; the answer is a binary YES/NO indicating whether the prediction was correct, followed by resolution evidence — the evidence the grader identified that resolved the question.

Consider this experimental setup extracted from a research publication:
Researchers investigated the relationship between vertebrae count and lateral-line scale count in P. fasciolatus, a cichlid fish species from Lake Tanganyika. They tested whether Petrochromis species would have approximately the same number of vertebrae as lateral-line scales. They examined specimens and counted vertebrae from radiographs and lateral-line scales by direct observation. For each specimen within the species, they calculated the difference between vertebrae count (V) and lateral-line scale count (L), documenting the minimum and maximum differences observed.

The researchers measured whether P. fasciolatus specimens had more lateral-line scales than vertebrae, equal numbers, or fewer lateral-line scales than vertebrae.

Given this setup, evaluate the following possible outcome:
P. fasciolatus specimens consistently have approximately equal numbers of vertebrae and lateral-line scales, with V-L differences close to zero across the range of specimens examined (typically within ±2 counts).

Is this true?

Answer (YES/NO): NO